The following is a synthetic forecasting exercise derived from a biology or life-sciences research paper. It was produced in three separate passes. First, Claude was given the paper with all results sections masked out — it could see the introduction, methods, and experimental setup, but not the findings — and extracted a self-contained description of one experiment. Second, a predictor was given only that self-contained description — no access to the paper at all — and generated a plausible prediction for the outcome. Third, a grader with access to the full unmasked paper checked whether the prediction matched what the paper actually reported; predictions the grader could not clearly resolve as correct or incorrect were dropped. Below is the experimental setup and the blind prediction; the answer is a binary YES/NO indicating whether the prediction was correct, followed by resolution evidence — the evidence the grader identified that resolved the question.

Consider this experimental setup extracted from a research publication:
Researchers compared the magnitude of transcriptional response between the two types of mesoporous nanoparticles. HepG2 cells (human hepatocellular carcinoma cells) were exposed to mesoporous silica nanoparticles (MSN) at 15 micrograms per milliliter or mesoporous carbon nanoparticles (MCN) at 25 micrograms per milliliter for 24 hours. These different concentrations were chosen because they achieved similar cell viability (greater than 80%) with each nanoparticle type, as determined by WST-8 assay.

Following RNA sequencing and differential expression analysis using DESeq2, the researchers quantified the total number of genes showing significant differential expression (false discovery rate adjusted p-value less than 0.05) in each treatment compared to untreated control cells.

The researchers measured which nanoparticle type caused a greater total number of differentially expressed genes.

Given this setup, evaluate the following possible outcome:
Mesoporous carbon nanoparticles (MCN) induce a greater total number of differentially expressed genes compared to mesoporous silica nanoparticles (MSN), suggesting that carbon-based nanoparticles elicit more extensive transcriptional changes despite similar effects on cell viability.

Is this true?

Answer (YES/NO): NO